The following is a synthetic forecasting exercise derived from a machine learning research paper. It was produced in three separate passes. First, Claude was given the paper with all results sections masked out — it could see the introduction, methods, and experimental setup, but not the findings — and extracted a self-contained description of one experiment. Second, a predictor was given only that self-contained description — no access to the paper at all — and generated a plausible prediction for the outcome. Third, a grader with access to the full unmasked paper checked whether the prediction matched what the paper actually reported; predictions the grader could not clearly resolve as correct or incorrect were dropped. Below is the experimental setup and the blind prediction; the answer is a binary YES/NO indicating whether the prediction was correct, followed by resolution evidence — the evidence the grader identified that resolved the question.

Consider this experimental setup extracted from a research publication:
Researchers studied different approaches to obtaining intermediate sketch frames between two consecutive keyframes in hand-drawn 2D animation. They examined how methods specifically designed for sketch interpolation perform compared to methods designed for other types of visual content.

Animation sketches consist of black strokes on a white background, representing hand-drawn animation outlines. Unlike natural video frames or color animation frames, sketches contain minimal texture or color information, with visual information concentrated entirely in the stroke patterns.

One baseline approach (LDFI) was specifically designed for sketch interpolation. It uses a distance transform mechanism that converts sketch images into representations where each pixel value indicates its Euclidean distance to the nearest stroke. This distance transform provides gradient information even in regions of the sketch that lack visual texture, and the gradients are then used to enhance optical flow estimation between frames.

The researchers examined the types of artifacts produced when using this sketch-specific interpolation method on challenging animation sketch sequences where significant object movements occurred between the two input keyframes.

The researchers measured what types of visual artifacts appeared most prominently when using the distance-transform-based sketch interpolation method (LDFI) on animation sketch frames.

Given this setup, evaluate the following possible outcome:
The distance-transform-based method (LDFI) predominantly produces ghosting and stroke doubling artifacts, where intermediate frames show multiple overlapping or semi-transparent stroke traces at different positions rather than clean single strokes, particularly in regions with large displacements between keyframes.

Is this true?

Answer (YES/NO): NO